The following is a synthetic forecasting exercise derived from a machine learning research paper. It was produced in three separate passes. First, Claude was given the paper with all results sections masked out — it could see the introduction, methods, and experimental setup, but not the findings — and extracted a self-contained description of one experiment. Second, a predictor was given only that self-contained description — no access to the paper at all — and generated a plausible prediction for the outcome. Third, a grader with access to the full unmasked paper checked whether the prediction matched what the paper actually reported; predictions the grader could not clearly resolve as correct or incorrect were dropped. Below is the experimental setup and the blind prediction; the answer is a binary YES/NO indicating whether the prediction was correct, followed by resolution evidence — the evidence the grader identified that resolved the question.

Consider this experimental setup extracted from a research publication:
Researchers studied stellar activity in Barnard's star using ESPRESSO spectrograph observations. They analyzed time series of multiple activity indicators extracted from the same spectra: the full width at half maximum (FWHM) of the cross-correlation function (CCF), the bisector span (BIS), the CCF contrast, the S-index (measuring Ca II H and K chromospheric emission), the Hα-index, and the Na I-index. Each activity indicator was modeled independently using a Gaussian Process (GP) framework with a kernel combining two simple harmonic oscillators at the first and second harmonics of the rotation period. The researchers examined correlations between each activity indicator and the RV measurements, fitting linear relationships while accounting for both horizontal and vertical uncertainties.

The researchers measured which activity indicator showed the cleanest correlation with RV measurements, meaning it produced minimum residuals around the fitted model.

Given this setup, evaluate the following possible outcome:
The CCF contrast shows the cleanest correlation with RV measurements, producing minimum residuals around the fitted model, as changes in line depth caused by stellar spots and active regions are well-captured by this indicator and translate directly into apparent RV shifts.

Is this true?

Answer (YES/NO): NO